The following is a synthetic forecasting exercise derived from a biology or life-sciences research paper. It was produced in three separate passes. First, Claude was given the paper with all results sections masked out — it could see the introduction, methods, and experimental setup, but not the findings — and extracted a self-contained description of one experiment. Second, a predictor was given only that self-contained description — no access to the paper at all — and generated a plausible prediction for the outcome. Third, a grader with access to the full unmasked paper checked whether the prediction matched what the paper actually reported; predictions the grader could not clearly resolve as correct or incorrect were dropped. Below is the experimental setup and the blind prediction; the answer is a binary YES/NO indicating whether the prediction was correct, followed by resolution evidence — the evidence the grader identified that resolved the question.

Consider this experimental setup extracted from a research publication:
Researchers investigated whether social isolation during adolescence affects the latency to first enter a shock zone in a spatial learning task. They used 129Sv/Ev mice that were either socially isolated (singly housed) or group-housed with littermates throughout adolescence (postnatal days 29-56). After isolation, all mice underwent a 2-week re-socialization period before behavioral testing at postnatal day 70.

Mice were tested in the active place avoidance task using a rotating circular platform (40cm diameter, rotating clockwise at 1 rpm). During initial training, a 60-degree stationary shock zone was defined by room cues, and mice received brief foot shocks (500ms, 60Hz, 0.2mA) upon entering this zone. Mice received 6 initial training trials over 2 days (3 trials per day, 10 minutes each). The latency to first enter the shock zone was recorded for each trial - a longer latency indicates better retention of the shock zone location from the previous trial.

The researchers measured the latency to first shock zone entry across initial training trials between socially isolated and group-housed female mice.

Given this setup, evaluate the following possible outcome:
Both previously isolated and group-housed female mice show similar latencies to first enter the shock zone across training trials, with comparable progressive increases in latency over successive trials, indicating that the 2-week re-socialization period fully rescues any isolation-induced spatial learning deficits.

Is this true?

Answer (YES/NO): NO